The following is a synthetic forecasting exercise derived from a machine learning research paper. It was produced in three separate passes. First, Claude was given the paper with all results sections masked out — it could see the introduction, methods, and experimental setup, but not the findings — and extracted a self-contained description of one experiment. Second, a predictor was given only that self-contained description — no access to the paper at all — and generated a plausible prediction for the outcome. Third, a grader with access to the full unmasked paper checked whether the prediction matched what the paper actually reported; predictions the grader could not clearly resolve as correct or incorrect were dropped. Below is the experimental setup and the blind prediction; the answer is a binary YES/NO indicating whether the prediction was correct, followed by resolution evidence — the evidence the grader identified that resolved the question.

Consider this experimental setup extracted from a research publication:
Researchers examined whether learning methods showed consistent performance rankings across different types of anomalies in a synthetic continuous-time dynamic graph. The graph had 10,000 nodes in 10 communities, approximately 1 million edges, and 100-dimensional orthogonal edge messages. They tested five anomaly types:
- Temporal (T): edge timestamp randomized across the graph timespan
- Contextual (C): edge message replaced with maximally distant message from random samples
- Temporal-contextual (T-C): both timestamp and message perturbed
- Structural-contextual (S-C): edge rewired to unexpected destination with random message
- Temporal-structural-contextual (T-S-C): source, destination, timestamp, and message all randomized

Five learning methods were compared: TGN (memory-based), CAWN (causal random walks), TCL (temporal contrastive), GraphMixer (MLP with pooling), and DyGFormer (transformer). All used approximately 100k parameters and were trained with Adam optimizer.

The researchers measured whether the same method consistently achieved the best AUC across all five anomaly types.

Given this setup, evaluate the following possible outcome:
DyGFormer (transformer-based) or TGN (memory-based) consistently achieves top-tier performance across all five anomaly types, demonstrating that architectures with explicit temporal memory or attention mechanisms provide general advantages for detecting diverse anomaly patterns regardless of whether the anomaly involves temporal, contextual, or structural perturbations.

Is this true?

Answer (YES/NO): NO